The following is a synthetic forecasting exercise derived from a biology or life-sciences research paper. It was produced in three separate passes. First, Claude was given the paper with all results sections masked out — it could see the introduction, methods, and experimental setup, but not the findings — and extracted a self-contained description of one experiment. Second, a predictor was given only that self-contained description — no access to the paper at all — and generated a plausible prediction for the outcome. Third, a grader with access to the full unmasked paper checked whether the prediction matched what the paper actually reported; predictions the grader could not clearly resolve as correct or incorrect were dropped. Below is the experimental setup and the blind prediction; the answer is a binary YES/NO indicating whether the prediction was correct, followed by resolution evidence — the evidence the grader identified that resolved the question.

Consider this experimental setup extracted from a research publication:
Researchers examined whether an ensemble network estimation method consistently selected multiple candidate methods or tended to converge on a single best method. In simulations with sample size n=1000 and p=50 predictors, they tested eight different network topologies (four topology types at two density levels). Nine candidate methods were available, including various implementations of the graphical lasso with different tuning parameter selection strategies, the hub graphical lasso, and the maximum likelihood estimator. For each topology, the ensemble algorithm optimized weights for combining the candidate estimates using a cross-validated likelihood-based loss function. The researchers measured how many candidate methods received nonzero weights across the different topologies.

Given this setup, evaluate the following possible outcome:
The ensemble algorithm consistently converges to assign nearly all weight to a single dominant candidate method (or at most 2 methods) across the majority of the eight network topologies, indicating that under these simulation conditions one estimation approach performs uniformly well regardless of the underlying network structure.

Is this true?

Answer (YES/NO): NO